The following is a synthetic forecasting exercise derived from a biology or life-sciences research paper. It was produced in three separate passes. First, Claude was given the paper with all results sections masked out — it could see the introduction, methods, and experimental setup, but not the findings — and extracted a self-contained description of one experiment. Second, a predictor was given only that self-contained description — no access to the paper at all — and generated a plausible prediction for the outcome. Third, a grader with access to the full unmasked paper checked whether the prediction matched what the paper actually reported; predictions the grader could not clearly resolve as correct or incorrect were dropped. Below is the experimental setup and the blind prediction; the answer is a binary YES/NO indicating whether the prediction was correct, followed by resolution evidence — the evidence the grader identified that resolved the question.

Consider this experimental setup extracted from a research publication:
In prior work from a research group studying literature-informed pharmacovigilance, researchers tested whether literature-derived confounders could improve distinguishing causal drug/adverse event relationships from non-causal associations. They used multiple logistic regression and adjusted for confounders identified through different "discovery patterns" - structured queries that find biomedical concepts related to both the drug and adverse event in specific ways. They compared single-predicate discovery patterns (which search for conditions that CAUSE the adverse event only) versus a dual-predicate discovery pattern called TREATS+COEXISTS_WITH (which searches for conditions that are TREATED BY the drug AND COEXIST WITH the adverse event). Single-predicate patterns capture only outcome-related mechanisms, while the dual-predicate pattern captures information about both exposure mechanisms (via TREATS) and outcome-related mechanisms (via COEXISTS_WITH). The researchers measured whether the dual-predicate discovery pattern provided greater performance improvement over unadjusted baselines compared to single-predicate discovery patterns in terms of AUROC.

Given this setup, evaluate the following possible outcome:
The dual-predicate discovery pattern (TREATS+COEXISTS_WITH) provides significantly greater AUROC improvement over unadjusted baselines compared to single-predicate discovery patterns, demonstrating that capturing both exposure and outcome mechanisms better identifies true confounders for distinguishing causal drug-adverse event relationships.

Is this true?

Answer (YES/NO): YES